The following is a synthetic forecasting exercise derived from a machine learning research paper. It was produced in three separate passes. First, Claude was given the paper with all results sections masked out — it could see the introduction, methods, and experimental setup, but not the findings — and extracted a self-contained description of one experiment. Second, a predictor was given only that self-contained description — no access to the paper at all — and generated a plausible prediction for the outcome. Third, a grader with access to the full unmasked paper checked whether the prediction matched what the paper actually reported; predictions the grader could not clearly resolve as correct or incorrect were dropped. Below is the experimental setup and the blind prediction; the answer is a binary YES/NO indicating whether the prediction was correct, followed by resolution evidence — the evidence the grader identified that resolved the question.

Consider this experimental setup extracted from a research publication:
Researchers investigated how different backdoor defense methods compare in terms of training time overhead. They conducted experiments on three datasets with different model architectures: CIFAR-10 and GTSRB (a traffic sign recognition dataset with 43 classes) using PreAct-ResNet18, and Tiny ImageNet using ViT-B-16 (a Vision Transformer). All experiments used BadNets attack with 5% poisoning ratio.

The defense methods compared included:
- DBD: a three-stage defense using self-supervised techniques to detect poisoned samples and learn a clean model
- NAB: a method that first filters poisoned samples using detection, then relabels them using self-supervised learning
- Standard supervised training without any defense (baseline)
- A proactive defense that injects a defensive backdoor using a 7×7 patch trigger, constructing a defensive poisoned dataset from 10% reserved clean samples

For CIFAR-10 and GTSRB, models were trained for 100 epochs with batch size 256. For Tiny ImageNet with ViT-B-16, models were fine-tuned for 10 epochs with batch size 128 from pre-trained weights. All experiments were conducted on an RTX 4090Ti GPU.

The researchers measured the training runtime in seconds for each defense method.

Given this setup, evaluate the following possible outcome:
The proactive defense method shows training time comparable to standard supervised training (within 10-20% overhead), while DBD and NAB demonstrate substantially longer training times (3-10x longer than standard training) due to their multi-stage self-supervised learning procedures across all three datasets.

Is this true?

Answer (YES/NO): NO